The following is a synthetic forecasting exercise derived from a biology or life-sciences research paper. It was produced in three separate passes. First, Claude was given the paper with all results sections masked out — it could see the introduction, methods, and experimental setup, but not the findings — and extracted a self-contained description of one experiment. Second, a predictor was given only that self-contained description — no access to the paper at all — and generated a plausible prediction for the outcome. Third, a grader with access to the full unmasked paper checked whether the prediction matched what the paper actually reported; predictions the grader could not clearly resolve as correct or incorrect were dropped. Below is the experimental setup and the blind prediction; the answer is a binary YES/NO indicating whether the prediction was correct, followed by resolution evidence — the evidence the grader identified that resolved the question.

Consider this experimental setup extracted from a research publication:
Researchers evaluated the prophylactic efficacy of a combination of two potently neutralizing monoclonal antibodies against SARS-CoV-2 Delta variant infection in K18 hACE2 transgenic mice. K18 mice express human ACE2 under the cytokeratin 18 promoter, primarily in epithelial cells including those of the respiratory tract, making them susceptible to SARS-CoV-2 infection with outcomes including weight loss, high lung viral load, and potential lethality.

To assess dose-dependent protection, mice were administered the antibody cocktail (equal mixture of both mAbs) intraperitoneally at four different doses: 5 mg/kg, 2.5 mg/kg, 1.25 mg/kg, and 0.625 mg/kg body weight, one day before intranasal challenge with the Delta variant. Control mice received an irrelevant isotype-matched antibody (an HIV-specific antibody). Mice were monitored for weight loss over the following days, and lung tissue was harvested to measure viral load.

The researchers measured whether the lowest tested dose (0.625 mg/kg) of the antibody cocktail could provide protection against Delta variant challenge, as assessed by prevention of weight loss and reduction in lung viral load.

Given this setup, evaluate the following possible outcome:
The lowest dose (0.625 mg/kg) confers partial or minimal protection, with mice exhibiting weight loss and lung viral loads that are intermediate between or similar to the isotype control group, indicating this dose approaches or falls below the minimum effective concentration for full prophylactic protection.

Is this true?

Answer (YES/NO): NO